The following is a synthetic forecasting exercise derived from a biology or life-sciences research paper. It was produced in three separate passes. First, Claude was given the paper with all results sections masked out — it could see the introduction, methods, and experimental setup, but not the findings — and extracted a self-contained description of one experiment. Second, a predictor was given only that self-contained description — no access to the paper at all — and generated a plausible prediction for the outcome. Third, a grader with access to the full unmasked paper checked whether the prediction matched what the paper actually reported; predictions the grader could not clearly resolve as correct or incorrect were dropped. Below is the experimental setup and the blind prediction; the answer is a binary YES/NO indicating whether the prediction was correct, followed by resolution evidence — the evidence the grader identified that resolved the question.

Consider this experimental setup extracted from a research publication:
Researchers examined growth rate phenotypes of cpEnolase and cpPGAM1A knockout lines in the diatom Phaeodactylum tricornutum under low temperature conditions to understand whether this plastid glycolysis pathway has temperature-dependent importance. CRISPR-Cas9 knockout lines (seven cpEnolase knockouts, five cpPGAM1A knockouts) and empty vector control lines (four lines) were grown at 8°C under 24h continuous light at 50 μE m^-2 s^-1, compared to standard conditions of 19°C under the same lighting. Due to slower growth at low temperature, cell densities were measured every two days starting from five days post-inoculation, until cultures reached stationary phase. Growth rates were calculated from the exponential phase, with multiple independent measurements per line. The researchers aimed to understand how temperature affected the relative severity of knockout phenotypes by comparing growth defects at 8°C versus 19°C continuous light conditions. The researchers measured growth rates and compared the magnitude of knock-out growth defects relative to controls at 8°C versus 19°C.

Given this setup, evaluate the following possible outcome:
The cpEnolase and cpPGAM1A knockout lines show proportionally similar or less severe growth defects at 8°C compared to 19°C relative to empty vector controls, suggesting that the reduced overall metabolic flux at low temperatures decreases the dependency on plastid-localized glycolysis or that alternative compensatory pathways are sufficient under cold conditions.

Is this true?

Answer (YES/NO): YES